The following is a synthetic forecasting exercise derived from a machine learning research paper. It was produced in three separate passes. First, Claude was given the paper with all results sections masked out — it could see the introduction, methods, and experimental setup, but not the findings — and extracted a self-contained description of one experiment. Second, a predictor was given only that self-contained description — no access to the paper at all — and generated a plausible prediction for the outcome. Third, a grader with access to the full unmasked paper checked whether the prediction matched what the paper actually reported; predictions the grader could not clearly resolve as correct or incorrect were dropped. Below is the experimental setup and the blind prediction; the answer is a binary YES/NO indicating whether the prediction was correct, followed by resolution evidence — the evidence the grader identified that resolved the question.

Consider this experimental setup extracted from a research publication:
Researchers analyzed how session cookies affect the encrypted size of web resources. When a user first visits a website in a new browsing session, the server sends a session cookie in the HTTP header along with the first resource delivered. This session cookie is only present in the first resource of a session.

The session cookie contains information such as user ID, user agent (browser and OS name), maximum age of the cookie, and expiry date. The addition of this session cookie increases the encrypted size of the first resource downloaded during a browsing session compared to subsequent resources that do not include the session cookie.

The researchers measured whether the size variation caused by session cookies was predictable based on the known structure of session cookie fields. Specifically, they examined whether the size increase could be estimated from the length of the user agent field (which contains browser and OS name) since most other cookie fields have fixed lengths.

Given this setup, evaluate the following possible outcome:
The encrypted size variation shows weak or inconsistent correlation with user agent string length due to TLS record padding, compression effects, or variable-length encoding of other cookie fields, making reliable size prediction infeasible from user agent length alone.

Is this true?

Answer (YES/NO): NO